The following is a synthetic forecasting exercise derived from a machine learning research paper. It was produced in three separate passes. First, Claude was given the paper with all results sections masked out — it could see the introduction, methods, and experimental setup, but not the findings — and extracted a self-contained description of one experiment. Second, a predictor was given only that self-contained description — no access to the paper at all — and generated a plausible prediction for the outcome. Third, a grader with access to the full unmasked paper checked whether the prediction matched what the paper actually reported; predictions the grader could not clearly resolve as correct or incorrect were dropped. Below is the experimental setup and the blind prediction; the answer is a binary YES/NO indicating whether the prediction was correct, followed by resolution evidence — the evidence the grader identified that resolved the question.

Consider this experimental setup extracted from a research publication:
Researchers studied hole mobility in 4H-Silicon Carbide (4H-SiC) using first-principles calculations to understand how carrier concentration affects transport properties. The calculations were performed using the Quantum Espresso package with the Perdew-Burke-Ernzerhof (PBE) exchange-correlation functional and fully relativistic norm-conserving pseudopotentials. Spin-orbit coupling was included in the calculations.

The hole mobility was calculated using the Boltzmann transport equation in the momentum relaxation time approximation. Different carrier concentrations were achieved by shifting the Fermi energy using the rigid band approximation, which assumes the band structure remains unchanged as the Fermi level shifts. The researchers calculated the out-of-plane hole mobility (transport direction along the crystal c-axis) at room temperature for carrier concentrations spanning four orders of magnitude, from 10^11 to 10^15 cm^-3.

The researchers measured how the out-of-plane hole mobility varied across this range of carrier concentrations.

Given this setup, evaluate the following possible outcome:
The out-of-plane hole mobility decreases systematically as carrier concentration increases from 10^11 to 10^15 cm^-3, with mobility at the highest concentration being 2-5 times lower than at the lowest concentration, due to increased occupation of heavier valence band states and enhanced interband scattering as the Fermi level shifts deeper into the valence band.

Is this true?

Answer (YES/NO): NO